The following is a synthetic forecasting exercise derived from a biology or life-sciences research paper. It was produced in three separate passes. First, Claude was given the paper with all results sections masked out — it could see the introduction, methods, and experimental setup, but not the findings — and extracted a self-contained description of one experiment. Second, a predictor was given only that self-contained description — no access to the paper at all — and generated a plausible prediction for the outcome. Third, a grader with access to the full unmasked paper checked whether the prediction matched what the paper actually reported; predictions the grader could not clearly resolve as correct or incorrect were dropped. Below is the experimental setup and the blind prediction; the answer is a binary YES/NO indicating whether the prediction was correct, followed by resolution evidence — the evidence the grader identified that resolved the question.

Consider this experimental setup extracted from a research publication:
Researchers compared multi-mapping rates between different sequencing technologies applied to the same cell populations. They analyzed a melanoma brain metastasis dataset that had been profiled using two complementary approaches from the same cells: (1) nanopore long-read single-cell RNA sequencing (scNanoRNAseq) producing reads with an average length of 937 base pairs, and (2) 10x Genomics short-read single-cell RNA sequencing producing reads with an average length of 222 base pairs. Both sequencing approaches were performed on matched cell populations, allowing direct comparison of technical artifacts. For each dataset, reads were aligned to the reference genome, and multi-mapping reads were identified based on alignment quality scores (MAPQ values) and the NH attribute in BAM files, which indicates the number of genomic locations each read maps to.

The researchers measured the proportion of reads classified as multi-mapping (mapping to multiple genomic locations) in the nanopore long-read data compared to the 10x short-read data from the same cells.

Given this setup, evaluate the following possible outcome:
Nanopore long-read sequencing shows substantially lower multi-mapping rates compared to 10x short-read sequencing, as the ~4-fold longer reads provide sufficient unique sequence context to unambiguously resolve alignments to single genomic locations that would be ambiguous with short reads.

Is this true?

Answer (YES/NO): YES